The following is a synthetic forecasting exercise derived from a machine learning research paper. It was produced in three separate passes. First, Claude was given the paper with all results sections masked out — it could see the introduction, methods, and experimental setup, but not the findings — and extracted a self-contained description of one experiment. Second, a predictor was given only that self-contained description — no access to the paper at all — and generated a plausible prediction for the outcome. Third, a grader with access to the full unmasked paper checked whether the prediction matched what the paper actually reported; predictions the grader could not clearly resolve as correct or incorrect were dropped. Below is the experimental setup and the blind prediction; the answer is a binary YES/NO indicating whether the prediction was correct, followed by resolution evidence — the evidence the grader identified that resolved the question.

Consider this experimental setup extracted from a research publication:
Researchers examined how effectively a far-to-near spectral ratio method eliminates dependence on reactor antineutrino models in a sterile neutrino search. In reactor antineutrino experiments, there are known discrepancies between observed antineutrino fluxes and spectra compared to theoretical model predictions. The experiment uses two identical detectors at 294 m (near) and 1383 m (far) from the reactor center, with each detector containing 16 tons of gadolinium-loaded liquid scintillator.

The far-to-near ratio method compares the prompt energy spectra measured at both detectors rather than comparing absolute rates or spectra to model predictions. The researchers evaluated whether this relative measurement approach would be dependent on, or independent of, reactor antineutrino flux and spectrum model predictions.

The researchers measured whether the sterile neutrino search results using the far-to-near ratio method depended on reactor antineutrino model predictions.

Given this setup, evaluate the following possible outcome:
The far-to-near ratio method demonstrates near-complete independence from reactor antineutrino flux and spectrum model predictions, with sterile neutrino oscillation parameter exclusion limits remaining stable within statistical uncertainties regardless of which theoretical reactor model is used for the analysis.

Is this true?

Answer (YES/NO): YES